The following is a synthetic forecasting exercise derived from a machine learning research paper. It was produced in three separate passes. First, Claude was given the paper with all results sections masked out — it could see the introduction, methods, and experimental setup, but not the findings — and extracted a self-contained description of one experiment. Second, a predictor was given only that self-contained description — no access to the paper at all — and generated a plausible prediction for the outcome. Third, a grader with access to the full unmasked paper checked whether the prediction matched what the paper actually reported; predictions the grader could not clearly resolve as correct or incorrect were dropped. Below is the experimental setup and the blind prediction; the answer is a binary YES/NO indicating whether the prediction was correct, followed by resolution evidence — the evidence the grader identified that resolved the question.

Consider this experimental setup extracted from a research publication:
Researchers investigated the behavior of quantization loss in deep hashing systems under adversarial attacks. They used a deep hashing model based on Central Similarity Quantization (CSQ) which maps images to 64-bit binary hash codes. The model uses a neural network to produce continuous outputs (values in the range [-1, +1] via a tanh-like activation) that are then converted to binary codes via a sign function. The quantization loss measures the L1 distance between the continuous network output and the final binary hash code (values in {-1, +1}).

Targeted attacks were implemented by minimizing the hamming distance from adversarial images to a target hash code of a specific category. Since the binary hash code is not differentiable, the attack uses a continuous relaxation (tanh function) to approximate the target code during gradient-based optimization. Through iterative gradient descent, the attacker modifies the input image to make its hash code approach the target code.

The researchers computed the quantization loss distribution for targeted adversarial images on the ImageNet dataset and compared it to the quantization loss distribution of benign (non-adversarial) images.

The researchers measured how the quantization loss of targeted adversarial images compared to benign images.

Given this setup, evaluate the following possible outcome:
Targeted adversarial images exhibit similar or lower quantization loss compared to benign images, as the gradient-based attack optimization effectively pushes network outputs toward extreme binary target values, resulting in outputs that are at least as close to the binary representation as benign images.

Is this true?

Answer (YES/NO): YES